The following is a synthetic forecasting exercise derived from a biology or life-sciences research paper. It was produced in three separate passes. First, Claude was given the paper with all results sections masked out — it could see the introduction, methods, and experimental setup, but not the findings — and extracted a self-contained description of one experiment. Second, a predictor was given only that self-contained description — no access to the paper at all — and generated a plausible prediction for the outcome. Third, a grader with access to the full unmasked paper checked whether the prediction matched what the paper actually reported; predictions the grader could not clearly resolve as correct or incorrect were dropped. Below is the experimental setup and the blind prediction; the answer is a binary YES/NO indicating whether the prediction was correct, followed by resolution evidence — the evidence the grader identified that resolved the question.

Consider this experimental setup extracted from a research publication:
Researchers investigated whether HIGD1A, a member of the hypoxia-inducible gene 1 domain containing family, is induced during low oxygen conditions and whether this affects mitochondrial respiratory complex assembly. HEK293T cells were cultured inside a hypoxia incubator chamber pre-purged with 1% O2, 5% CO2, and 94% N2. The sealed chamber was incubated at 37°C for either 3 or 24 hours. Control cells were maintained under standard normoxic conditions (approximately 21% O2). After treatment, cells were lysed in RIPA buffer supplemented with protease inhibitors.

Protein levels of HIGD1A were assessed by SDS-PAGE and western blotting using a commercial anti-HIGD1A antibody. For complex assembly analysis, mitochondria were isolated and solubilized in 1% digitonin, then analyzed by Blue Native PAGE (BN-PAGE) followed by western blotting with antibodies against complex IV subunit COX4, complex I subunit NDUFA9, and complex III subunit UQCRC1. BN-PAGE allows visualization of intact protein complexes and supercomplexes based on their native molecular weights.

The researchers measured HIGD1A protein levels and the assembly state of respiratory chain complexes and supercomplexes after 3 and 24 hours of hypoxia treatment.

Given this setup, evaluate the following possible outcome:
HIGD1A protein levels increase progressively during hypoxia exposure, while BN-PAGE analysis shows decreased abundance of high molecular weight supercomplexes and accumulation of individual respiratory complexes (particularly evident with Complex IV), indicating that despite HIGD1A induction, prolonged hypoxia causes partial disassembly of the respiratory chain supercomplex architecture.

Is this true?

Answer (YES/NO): NO